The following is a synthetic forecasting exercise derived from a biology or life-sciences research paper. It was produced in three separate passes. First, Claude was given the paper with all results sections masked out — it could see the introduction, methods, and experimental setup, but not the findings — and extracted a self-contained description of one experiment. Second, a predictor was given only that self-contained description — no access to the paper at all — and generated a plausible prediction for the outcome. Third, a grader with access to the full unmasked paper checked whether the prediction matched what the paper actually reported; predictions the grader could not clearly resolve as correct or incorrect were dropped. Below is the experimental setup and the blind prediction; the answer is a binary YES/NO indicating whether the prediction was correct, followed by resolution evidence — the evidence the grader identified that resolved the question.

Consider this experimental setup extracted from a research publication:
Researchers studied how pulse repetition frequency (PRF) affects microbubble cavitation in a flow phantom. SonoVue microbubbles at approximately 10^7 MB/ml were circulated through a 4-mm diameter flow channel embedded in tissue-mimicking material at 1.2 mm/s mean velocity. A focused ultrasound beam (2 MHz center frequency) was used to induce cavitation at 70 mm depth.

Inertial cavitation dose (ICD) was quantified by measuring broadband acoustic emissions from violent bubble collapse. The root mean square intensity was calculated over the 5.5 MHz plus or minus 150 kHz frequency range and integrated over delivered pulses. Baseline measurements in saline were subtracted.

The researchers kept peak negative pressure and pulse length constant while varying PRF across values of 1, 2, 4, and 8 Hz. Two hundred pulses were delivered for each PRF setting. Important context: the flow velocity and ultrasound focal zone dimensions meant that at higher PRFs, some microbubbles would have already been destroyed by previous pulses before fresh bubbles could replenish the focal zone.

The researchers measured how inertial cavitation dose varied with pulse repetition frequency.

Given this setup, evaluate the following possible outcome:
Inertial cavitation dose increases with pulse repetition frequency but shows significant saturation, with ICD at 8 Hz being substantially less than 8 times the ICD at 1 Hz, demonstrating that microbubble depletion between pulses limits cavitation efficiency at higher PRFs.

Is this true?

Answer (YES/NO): NO